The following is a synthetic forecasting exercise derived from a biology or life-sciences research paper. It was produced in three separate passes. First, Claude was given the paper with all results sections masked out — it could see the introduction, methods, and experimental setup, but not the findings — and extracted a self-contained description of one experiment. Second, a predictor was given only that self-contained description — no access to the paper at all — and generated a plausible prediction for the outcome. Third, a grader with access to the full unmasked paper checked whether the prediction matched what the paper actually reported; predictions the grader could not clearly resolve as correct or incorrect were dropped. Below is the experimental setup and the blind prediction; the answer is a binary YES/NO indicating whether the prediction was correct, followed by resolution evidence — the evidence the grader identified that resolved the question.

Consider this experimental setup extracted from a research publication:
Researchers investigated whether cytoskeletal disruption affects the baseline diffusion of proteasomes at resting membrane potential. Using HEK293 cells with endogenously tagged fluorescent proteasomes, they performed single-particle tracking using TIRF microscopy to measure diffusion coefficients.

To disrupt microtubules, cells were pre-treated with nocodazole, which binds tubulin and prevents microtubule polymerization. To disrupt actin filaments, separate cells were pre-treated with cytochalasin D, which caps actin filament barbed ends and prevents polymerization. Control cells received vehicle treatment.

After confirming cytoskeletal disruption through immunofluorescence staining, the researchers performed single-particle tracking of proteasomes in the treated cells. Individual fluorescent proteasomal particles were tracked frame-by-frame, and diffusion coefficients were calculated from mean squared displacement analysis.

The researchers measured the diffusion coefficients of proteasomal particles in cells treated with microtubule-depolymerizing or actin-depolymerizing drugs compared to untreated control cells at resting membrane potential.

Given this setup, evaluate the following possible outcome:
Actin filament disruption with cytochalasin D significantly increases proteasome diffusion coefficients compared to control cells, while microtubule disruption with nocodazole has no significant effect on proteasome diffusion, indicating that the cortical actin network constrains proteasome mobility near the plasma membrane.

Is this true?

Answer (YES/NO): NO